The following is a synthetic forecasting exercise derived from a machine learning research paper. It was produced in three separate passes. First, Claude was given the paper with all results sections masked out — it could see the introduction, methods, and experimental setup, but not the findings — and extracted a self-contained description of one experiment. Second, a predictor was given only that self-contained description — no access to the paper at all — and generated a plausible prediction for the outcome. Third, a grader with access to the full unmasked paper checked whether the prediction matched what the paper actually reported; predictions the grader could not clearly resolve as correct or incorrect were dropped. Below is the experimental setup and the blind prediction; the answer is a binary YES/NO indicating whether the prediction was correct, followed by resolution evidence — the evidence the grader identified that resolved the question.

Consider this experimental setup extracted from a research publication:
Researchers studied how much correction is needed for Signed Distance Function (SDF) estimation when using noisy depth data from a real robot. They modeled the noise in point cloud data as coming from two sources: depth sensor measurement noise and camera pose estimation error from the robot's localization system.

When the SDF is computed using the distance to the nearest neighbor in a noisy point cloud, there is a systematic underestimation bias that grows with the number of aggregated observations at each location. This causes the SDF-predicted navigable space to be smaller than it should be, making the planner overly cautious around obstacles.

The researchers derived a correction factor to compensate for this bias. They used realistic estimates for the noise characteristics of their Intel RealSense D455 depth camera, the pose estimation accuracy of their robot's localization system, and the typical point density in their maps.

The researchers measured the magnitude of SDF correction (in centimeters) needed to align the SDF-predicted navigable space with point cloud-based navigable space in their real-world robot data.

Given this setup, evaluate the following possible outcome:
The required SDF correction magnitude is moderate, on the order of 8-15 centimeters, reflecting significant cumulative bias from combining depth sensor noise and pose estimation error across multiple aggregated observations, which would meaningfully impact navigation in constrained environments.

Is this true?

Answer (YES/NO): NO